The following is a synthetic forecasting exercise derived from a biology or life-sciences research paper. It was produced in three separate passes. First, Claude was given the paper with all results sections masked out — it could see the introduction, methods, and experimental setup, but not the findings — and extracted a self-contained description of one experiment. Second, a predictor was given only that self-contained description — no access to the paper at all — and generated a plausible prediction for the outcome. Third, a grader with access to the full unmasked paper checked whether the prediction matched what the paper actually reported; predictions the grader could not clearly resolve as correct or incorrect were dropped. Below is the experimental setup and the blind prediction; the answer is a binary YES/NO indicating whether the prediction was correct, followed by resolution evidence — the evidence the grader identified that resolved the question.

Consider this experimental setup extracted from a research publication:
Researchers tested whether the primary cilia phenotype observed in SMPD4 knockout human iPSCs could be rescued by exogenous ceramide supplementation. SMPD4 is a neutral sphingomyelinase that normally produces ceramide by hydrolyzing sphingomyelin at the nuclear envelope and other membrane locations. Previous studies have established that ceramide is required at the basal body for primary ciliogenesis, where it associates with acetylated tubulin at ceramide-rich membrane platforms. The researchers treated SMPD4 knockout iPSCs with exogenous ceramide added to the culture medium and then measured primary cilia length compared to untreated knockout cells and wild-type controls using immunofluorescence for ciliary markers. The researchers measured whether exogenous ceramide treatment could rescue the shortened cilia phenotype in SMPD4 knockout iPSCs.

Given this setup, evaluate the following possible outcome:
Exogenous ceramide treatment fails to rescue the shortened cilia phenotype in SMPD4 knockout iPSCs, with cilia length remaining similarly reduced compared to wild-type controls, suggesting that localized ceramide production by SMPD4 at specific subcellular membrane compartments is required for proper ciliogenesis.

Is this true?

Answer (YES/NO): NO